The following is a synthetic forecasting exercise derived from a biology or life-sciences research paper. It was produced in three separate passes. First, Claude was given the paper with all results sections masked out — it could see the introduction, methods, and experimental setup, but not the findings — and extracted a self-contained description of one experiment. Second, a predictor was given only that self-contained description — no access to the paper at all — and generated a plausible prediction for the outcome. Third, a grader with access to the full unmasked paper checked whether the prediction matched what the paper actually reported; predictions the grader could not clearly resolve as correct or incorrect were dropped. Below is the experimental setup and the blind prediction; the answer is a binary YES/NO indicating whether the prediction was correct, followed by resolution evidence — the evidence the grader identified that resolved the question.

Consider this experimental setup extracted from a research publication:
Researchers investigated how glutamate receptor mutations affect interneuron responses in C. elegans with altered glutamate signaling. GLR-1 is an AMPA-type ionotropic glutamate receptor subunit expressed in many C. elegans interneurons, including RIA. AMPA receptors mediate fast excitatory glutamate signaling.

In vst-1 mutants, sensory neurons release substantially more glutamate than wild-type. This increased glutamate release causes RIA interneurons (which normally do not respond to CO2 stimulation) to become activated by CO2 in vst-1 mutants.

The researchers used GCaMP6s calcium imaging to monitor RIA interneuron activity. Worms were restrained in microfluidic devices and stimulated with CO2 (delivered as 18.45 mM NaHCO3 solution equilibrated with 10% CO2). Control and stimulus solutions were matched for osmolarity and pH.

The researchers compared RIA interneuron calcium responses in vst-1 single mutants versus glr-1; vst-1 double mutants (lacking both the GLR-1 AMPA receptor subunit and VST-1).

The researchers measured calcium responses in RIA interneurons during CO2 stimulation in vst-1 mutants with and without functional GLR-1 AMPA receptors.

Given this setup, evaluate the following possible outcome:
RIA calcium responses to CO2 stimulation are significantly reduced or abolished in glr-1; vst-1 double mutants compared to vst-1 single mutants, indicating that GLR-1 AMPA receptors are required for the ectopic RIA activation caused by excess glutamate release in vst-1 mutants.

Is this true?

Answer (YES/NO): YES